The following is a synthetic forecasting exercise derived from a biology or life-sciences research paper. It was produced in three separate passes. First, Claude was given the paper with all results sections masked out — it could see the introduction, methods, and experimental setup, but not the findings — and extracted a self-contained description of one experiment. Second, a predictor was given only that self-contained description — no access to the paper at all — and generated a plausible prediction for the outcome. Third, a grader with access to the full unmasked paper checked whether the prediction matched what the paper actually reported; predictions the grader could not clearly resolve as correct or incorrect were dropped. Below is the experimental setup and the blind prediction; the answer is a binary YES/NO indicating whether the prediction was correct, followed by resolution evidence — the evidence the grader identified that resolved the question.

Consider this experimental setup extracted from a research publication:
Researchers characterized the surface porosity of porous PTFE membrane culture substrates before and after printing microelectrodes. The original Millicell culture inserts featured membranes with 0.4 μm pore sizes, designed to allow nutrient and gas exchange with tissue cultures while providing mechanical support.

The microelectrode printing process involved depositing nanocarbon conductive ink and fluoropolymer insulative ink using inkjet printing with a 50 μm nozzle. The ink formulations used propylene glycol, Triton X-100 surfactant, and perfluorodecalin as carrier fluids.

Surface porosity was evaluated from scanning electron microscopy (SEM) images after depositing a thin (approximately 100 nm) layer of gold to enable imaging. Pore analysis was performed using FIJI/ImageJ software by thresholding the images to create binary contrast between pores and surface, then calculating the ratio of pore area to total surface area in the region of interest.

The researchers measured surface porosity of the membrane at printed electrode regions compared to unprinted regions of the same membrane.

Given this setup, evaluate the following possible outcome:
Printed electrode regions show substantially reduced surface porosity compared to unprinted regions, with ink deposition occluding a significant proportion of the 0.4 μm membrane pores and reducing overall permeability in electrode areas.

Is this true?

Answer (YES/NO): NO